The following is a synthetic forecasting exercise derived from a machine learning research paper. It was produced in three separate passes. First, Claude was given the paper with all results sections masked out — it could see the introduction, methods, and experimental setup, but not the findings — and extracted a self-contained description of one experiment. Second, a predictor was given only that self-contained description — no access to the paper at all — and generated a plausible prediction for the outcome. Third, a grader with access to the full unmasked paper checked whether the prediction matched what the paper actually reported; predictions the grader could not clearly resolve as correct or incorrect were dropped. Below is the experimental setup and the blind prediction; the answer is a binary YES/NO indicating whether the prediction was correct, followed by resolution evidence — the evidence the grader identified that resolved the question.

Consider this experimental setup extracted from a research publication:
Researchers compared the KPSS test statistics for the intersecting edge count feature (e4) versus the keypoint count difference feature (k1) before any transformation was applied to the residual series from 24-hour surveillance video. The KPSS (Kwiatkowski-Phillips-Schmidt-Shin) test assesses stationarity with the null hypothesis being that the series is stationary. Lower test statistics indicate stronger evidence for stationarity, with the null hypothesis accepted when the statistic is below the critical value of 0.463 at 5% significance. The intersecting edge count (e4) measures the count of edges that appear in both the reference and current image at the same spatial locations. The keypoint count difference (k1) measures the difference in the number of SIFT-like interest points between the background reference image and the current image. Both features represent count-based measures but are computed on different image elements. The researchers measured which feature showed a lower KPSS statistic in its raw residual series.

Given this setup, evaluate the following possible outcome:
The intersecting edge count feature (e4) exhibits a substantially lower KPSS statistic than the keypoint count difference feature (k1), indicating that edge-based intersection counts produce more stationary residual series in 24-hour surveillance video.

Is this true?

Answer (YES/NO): NO